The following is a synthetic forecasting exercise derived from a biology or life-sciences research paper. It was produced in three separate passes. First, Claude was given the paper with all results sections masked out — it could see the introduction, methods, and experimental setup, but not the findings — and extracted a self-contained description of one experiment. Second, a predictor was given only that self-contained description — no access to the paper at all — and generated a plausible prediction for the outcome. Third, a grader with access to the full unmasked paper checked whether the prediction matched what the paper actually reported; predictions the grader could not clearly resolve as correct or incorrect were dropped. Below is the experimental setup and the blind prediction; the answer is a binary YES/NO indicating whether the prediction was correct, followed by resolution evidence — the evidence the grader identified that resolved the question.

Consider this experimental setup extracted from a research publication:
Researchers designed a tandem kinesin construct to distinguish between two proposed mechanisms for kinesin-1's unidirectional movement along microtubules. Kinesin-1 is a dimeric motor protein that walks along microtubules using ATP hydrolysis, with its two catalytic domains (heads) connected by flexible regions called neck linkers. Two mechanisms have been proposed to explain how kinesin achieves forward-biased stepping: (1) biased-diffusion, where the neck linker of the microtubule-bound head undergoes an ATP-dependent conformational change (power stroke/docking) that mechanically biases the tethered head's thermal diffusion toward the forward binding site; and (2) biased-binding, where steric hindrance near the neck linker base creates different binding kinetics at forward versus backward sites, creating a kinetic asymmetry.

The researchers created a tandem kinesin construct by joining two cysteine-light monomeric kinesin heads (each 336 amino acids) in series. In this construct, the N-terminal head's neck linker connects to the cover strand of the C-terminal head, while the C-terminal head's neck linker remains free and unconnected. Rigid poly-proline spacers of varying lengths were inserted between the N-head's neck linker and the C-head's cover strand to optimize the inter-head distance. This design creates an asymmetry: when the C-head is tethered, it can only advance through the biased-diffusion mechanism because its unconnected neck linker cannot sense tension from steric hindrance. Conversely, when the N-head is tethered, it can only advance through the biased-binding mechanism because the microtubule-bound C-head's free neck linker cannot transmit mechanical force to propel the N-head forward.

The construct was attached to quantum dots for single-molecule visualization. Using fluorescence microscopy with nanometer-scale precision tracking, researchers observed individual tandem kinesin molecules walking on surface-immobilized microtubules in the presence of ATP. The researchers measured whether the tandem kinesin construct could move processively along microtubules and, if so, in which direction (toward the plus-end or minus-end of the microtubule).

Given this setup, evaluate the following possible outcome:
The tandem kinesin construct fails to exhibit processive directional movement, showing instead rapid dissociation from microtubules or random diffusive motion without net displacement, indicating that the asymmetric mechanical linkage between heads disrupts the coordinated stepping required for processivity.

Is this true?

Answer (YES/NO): NO